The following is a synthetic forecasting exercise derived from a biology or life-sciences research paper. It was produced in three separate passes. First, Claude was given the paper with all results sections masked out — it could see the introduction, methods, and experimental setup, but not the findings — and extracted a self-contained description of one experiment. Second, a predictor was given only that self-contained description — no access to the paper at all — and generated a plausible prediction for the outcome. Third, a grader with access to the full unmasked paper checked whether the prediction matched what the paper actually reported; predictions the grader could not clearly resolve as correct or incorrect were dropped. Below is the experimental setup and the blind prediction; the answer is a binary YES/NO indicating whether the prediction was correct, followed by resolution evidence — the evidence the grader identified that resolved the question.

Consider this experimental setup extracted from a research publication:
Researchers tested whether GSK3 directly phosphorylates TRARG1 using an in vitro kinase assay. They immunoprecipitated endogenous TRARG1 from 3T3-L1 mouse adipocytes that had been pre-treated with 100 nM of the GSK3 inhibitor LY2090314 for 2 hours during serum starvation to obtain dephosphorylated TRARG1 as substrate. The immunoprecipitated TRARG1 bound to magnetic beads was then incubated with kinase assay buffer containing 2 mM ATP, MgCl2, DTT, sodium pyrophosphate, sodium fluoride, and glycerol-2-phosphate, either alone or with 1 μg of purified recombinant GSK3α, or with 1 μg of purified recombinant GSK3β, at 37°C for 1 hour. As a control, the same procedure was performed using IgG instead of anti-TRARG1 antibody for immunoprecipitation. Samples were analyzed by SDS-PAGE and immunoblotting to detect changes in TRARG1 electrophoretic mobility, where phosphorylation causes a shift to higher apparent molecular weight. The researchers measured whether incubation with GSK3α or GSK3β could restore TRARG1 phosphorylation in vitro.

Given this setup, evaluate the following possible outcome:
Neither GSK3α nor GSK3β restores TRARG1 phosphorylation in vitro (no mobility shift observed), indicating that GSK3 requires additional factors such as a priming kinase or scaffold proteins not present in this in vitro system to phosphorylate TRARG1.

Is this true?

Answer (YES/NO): NO